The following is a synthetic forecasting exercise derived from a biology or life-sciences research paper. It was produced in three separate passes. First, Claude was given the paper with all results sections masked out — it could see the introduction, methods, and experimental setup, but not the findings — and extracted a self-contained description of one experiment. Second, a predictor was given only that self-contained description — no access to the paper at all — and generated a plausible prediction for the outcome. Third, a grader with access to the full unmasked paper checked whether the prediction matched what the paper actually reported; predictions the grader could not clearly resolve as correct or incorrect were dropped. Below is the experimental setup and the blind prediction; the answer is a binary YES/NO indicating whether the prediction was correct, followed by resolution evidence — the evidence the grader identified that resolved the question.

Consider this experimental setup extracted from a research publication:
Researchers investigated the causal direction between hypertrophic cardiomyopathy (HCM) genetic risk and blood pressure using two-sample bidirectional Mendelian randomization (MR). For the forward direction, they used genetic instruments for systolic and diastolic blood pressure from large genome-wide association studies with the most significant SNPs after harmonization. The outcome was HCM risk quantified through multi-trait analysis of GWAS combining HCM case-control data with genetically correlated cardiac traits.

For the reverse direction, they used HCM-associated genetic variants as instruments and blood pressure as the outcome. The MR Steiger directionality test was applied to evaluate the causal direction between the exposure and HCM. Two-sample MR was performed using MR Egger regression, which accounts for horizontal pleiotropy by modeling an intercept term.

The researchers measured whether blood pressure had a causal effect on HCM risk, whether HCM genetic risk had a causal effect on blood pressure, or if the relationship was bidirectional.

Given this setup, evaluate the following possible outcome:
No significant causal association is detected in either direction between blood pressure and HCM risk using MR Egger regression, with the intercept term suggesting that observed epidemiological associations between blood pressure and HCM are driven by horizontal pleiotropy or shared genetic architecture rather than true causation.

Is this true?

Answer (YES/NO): NO